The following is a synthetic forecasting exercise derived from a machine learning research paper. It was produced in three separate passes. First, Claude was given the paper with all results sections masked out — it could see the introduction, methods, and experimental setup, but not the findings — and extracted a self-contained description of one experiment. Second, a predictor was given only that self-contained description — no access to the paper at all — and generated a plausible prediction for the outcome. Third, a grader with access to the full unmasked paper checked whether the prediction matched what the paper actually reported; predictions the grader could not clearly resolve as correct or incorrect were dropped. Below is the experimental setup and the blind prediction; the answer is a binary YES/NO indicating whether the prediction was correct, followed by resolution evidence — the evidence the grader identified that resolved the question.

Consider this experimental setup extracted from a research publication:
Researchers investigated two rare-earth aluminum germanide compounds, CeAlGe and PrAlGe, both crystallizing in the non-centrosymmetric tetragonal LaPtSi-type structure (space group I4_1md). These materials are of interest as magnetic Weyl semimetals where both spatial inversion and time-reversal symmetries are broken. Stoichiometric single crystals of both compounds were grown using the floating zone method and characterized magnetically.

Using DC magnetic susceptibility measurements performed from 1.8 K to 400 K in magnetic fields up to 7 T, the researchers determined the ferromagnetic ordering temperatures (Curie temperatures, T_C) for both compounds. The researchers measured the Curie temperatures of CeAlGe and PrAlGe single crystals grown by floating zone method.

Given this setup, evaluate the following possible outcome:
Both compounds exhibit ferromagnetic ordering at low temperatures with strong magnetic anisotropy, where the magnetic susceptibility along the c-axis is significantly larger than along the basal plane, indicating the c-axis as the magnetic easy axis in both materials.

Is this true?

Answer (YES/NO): NO